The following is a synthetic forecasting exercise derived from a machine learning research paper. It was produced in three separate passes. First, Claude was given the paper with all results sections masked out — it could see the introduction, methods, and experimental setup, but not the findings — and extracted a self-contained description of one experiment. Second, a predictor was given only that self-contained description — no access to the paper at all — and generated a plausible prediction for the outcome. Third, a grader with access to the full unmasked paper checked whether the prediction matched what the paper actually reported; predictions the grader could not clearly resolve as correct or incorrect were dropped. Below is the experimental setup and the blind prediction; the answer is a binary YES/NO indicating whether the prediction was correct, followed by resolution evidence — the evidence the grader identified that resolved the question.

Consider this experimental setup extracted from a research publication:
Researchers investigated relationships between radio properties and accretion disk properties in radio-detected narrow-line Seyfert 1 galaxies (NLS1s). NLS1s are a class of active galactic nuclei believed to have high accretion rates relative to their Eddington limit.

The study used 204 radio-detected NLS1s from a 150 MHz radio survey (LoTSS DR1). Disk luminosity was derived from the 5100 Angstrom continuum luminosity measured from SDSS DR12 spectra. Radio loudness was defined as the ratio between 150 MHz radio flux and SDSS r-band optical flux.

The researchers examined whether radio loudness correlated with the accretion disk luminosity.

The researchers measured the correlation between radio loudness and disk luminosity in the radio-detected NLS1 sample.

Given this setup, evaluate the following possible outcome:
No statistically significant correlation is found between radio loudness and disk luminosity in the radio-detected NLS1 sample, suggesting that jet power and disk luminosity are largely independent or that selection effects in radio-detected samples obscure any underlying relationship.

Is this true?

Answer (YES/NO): NO